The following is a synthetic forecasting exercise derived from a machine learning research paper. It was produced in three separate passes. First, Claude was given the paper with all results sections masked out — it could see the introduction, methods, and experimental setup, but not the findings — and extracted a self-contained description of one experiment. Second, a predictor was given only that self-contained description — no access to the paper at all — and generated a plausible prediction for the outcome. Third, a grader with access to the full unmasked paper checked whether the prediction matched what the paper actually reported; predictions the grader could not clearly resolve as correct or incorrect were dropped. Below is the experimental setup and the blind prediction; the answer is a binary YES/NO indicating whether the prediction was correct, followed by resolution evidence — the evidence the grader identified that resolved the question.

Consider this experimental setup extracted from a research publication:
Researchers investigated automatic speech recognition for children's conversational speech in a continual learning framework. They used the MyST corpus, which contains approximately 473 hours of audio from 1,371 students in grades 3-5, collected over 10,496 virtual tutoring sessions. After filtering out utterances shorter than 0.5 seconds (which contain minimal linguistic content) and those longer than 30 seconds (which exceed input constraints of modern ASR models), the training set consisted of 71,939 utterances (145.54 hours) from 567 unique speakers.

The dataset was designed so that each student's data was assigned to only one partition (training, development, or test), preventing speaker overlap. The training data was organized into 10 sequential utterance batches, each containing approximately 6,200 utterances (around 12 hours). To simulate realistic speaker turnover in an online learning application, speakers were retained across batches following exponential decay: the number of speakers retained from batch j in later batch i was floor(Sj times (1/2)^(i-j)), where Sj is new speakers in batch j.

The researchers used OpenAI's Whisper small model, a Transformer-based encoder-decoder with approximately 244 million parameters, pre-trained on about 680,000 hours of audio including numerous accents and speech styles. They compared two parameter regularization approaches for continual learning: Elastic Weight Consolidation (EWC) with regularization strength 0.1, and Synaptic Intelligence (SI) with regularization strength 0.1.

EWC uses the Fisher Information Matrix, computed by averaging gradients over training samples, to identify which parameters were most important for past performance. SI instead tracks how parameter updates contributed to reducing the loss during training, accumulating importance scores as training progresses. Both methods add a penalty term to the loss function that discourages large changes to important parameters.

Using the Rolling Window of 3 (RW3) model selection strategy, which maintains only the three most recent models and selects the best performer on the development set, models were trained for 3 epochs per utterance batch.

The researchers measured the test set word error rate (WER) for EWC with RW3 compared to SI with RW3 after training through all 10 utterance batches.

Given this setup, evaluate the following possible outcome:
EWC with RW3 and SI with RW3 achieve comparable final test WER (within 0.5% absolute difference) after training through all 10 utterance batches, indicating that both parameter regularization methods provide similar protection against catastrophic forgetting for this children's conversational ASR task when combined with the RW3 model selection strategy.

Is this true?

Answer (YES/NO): YES